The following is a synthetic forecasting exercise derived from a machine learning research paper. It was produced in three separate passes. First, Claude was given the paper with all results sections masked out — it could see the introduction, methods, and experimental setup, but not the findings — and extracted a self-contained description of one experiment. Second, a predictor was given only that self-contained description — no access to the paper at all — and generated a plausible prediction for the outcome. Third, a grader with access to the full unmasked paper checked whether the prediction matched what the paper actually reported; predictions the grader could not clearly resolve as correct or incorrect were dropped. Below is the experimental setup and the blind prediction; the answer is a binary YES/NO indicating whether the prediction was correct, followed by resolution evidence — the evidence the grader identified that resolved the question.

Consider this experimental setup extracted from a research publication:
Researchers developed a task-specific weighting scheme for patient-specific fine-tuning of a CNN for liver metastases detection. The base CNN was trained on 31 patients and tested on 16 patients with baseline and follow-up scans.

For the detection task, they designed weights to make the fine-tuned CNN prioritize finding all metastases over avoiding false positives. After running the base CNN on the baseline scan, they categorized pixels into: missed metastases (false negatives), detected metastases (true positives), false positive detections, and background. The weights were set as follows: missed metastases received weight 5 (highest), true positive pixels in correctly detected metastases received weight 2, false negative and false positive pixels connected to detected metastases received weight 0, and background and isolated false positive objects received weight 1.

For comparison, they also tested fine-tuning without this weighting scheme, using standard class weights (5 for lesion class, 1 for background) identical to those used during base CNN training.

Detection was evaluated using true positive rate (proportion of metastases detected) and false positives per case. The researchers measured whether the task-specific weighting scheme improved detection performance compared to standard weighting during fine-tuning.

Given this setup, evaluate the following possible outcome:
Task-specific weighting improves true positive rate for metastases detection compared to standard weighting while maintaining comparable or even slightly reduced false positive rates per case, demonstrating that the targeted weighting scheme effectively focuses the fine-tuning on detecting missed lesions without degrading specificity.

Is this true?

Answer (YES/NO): NO